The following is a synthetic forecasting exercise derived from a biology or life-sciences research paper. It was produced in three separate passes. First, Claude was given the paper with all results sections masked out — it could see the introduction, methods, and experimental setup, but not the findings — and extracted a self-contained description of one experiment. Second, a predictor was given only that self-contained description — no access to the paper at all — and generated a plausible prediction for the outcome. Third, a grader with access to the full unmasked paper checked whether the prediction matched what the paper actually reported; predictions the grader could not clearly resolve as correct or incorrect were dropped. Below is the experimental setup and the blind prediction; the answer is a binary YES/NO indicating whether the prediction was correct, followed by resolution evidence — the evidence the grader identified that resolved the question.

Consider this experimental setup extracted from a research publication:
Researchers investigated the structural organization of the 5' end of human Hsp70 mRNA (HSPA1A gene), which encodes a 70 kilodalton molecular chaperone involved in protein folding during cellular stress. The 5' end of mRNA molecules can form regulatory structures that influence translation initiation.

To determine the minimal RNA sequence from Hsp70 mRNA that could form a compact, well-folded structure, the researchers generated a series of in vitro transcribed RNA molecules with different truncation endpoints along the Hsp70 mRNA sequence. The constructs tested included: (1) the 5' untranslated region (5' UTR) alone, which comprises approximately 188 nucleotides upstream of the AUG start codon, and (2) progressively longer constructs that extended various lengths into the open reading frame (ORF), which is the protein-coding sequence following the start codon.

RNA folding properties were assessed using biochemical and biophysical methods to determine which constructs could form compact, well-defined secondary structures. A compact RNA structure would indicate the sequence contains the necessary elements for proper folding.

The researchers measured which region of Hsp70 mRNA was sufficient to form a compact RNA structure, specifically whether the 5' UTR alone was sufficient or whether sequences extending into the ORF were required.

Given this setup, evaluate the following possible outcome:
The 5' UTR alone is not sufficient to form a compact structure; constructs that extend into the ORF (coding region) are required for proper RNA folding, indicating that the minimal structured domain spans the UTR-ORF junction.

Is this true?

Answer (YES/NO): YES